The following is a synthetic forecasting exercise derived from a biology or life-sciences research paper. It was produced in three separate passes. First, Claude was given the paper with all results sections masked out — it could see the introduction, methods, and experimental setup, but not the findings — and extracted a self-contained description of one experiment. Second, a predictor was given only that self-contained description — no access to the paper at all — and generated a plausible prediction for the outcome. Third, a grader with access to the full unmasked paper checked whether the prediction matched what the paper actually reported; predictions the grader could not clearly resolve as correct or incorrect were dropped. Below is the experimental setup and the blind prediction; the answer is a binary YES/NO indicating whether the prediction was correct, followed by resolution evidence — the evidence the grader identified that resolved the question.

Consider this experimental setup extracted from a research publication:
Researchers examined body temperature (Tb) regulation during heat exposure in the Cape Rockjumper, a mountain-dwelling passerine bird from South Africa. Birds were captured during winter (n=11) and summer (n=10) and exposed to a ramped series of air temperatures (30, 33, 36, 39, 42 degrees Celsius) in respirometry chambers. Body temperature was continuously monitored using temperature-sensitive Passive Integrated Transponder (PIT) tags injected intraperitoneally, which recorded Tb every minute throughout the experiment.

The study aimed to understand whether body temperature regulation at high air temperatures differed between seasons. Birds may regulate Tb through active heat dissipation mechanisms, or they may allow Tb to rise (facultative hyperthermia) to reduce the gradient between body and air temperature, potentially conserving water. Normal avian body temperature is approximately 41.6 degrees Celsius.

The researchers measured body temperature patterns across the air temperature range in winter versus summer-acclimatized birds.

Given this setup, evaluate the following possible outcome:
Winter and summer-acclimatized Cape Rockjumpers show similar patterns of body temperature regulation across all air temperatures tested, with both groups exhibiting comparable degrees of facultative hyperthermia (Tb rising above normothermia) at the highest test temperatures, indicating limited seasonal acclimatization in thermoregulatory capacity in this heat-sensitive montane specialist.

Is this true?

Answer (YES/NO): YES